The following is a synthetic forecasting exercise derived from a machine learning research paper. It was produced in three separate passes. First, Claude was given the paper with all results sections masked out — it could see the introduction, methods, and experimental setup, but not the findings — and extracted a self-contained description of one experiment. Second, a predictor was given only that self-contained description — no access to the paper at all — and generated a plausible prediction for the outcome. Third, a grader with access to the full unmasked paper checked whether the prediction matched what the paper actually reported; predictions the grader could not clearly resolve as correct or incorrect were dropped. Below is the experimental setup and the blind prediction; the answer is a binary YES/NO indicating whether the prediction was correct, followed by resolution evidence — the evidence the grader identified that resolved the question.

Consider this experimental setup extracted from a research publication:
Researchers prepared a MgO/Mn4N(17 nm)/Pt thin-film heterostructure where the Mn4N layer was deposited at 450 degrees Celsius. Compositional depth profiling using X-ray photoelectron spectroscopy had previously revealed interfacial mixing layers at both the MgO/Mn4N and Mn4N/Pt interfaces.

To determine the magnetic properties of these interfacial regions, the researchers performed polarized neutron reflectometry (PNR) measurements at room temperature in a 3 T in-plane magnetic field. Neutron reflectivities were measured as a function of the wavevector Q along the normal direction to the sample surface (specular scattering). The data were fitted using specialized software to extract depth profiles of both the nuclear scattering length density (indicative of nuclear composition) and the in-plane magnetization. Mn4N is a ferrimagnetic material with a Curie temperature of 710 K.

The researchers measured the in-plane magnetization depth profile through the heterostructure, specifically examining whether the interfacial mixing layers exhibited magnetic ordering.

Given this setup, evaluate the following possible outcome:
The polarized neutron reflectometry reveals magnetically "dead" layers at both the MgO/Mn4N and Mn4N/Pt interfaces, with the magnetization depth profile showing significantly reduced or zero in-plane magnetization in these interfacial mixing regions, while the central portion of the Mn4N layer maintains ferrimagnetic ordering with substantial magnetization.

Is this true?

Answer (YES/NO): YES